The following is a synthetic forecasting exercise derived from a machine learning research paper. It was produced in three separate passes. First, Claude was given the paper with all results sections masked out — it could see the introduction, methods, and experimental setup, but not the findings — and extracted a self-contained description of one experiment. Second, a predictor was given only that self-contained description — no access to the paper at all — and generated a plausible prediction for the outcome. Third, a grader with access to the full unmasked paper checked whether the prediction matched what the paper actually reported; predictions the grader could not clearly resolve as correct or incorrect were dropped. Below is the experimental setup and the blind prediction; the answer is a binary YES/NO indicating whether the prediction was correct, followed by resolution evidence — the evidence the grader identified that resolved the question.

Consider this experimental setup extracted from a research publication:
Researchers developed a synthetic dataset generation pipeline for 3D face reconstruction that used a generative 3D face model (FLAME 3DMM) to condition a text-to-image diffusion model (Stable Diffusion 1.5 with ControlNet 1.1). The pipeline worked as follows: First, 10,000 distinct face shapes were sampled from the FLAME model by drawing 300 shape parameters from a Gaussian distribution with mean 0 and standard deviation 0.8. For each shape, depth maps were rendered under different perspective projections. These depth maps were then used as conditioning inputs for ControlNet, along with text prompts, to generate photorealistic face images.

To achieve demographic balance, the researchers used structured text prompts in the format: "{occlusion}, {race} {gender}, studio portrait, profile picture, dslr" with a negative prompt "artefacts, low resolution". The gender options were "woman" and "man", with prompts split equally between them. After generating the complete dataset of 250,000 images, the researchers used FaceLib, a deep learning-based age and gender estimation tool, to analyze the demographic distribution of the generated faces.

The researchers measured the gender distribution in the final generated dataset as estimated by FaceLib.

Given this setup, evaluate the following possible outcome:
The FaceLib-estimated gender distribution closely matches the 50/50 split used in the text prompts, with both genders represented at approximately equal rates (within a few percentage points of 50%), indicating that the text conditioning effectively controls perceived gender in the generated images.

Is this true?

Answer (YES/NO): YES